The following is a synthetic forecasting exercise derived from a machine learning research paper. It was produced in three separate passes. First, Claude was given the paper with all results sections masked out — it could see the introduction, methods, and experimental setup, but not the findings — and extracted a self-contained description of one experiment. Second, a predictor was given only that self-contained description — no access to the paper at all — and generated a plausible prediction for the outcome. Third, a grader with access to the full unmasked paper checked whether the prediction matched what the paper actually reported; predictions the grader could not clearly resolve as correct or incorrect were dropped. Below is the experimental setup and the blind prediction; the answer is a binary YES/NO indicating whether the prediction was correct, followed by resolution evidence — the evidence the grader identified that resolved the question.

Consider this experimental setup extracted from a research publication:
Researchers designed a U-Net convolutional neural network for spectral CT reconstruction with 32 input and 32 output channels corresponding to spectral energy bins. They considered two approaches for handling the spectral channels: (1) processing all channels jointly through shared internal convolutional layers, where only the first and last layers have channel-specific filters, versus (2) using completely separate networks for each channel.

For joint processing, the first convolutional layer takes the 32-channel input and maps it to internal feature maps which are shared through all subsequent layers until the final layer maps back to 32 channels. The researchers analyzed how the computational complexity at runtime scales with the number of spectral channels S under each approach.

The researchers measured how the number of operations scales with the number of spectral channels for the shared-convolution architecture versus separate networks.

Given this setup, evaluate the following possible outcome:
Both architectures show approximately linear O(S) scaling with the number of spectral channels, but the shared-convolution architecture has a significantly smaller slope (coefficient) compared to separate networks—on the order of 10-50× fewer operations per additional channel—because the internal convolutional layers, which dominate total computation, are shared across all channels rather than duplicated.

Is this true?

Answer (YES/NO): NO